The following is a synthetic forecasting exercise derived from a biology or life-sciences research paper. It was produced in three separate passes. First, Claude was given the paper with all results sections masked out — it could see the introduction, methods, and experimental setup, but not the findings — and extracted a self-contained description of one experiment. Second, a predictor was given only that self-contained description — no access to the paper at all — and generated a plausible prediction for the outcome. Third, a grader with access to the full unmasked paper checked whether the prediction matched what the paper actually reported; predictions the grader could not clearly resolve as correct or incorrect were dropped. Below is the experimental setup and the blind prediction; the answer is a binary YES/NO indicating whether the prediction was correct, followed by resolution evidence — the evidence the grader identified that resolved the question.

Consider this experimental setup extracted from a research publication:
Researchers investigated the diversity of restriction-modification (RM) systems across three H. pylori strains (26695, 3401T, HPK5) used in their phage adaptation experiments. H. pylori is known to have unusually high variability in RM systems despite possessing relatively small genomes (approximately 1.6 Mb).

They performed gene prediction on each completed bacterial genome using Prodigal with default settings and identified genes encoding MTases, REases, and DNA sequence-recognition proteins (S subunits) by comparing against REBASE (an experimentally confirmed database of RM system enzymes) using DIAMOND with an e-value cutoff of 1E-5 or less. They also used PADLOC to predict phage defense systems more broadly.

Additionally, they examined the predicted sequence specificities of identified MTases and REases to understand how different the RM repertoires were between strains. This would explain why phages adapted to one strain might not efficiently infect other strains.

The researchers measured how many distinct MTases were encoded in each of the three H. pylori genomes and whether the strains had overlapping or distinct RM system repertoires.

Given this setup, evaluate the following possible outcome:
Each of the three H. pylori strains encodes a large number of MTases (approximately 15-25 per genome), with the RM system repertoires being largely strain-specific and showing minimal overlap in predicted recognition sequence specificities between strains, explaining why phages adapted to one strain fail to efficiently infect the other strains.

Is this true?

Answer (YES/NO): NO